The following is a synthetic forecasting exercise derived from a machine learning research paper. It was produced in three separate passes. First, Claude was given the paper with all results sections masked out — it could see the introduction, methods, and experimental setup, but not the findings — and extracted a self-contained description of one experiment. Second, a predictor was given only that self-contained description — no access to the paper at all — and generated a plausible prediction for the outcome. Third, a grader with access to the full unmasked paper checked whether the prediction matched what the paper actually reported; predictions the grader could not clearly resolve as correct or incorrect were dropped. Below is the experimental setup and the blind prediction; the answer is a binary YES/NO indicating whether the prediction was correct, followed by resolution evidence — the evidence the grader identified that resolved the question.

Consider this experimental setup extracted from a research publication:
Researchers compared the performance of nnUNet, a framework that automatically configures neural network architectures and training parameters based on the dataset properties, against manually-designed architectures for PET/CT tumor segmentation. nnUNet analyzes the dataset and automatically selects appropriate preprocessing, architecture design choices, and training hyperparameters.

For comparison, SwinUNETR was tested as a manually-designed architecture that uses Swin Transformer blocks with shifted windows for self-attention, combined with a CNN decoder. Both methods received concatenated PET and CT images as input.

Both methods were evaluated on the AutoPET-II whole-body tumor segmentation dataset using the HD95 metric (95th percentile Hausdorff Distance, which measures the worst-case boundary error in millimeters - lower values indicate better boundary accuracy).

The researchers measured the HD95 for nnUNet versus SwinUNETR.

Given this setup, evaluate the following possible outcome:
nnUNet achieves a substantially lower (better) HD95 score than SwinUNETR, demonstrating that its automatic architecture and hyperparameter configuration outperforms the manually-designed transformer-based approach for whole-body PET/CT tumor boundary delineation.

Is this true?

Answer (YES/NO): YES